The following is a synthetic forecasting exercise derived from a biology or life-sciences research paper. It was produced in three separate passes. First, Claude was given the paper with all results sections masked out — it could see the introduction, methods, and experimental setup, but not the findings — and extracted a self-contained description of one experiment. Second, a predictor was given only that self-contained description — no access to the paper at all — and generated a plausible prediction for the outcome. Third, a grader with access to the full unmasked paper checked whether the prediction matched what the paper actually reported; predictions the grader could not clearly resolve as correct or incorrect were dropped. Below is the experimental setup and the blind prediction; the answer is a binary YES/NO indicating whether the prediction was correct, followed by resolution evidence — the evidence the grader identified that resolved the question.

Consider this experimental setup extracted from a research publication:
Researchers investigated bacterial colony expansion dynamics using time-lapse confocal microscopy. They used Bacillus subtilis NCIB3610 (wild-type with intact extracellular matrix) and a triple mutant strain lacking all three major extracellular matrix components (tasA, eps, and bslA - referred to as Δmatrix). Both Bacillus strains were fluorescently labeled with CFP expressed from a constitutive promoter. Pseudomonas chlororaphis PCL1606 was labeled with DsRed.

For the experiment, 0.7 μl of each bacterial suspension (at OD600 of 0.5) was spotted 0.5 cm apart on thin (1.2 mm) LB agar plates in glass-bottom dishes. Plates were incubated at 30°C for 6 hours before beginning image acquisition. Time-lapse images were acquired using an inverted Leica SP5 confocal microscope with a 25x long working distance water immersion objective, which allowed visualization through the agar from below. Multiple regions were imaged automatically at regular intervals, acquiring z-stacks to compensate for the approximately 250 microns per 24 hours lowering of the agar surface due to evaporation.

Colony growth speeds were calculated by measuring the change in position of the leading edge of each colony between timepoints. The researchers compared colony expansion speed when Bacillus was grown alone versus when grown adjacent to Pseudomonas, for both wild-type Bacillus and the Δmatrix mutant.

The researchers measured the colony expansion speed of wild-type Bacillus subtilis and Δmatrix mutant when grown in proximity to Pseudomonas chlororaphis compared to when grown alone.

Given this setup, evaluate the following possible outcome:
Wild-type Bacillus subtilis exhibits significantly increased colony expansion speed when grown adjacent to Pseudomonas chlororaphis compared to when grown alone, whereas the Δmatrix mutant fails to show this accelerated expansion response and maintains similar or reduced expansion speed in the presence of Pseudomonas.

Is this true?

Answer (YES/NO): NO